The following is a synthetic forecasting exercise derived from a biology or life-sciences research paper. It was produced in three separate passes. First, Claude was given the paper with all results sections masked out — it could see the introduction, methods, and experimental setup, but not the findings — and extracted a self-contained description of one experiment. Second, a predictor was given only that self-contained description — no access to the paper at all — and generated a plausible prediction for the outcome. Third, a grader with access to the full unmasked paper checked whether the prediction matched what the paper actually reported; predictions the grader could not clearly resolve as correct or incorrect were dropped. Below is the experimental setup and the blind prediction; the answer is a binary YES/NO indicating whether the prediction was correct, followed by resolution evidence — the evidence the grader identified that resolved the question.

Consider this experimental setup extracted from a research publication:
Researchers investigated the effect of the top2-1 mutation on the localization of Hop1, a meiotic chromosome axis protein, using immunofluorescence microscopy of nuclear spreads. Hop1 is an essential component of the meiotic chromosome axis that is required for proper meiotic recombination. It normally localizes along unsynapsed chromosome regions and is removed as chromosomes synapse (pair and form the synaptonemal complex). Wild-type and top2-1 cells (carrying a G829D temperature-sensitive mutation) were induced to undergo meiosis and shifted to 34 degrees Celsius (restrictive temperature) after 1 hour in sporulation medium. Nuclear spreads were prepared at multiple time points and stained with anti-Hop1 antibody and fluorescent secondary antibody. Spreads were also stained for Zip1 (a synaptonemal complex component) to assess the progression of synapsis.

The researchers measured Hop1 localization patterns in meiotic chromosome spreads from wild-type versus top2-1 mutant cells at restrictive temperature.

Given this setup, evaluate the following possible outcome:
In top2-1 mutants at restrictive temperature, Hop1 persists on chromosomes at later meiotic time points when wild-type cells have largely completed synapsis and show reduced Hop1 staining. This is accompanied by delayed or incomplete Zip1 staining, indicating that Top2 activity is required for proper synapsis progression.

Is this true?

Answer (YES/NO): NO